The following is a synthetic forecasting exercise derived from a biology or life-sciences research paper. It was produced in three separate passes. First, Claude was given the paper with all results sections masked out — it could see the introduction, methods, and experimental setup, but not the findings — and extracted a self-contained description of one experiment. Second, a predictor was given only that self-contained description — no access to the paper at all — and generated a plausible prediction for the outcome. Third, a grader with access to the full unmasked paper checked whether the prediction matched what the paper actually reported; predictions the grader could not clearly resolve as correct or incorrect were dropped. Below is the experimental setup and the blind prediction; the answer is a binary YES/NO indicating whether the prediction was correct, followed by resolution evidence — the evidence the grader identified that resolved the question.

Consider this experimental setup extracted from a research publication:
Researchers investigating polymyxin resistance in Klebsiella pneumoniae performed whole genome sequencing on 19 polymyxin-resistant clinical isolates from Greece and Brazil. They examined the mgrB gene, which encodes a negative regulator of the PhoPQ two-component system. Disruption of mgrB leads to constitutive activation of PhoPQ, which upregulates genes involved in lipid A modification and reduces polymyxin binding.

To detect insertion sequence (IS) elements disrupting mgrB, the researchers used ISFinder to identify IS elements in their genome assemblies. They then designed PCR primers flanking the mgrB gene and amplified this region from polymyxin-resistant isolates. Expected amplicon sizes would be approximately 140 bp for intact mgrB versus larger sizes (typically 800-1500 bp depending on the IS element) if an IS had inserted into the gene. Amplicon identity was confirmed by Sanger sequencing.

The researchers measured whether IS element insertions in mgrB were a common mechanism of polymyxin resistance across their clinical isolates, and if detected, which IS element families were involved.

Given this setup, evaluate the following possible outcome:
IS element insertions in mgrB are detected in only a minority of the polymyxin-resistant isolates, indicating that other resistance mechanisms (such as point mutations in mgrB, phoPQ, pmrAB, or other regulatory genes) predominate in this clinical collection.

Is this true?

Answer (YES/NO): NO